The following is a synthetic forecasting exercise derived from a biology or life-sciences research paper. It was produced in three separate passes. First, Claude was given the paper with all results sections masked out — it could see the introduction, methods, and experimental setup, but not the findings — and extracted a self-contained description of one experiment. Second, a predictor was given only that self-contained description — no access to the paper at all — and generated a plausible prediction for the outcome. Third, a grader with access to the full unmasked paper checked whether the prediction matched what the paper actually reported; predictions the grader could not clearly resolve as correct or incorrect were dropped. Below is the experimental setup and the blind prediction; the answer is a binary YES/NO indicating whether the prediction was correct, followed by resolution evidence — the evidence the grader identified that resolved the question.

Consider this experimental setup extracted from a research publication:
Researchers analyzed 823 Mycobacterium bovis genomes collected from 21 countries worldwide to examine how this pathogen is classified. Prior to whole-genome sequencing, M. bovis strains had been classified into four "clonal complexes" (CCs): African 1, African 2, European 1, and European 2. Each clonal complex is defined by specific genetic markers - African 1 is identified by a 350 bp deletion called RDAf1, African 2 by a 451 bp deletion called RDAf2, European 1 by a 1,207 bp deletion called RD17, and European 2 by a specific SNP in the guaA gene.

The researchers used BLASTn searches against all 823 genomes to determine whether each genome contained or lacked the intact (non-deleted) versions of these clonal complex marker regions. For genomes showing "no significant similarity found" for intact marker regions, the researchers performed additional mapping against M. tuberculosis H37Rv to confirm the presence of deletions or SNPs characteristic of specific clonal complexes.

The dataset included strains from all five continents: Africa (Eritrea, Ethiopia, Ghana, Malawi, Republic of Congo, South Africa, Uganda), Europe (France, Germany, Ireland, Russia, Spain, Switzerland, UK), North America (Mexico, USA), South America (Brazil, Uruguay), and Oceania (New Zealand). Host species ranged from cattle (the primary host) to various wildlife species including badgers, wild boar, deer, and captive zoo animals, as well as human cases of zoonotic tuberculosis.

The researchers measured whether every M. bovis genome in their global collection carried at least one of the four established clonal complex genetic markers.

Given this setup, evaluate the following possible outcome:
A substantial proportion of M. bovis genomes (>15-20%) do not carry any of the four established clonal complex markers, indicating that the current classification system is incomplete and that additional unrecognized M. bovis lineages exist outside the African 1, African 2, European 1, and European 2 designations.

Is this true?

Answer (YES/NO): NO